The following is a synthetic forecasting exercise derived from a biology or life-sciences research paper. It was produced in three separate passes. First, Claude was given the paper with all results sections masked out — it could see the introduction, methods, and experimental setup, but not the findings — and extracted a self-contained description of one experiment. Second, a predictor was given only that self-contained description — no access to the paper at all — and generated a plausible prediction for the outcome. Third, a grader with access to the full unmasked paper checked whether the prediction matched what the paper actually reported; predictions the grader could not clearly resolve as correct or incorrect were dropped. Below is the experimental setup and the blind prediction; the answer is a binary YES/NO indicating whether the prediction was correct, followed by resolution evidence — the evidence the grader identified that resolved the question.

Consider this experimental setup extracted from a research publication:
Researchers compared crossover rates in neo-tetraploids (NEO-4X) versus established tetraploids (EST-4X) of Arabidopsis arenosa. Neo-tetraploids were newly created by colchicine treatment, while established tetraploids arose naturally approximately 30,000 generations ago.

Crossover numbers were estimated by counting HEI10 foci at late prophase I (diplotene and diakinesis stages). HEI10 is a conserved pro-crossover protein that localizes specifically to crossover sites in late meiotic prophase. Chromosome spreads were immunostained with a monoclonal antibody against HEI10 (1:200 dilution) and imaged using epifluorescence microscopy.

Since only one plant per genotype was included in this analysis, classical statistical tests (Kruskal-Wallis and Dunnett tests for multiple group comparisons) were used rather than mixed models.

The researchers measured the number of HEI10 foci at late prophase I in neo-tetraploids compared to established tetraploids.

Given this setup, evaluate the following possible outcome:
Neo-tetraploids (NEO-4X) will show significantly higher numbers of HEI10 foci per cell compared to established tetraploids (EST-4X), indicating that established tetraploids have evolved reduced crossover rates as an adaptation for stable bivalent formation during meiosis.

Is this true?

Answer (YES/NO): YES